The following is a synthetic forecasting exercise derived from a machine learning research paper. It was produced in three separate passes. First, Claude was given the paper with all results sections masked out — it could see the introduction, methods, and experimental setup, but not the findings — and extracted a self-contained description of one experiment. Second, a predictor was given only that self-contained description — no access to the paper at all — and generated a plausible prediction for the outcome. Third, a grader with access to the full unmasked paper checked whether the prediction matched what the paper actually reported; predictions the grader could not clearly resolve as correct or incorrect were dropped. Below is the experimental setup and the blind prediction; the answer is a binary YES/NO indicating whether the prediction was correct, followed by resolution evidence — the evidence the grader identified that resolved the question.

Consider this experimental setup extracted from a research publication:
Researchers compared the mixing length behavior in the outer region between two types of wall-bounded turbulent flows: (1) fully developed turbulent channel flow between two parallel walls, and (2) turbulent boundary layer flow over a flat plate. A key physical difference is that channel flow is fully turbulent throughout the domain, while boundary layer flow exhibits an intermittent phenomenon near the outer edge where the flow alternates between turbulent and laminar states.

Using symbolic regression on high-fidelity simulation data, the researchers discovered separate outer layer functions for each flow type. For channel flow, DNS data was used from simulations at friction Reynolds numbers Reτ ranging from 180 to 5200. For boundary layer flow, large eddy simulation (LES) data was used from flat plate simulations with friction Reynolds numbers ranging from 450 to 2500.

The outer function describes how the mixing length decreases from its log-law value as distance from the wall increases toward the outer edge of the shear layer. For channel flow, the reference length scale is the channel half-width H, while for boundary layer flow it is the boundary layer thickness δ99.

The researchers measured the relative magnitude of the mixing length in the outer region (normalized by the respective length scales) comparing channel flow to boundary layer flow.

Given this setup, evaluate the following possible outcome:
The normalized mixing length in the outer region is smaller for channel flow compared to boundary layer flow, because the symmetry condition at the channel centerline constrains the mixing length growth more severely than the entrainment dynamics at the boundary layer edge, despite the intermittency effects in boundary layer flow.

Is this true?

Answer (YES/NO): NO